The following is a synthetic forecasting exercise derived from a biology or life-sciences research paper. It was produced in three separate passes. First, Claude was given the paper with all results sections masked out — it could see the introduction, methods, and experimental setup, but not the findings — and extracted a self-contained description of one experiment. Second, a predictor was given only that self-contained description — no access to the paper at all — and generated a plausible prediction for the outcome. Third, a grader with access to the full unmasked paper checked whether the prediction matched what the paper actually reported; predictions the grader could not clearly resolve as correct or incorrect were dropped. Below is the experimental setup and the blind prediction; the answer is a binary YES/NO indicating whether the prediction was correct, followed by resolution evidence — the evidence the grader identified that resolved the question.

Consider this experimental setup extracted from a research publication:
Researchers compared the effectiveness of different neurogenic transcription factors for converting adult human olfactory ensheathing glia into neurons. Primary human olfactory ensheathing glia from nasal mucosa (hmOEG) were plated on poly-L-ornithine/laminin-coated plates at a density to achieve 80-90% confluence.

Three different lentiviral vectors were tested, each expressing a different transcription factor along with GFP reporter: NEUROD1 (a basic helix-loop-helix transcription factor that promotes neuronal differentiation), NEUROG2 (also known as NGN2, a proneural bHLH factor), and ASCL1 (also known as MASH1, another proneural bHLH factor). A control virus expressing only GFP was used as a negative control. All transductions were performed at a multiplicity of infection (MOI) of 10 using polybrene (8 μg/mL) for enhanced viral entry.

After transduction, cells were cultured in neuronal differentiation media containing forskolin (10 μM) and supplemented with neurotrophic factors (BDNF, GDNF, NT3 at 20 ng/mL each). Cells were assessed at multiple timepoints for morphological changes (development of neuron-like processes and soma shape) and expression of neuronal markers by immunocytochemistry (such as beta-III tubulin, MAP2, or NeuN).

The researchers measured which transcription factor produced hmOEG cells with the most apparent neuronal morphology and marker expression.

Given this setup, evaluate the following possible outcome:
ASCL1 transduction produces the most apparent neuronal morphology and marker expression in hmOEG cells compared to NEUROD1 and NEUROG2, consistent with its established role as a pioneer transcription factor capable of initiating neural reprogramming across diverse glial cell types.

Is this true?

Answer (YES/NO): NO